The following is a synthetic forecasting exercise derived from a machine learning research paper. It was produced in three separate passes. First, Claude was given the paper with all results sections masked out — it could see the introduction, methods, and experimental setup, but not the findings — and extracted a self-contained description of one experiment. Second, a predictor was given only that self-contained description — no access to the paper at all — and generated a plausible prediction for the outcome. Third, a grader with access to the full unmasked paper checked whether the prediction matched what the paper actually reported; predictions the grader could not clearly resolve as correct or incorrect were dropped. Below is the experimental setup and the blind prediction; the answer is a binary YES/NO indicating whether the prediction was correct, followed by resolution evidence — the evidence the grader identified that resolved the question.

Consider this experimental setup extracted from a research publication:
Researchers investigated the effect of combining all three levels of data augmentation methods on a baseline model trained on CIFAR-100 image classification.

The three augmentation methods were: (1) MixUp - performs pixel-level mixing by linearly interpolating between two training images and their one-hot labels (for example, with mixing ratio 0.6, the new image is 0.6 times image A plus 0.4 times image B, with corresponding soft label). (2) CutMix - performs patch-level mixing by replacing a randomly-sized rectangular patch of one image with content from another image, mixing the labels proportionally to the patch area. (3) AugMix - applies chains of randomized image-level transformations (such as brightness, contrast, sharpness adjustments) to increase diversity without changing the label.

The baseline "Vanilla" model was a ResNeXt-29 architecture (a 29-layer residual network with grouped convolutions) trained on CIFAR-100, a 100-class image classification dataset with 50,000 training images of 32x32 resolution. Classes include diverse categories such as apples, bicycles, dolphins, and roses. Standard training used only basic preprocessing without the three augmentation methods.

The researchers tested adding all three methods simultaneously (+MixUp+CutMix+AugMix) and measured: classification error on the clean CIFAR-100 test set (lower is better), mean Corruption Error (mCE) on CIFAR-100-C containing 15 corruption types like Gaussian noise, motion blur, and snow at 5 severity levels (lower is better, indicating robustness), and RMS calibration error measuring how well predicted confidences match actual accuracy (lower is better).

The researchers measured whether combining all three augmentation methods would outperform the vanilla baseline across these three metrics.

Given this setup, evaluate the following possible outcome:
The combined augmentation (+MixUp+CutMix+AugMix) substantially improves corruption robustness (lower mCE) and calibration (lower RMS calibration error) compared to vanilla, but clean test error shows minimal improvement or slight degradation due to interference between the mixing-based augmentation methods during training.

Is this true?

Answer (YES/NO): NO